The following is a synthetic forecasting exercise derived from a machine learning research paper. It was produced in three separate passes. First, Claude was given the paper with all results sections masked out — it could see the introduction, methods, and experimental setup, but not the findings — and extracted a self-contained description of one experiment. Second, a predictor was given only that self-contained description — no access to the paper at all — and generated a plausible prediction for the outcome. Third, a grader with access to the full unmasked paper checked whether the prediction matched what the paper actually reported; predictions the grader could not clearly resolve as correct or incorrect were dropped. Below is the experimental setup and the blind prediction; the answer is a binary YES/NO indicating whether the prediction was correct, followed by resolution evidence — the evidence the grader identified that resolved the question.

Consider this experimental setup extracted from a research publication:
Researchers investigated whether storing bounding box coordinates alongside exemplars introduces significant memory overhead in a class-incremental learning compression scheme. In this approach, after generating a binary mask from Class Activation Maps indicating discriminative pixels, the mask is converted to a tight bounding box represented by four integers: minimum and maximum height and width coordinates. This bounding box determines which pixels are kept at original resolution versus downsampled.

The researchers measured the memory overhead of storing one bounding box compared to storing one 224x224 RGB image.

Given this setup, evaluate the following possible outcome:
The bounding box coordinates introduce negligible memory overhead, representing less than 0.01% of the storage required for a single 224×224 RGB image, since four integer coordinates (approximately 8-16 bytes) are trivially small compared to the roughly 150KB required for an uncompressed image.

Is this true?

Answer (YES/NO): NO